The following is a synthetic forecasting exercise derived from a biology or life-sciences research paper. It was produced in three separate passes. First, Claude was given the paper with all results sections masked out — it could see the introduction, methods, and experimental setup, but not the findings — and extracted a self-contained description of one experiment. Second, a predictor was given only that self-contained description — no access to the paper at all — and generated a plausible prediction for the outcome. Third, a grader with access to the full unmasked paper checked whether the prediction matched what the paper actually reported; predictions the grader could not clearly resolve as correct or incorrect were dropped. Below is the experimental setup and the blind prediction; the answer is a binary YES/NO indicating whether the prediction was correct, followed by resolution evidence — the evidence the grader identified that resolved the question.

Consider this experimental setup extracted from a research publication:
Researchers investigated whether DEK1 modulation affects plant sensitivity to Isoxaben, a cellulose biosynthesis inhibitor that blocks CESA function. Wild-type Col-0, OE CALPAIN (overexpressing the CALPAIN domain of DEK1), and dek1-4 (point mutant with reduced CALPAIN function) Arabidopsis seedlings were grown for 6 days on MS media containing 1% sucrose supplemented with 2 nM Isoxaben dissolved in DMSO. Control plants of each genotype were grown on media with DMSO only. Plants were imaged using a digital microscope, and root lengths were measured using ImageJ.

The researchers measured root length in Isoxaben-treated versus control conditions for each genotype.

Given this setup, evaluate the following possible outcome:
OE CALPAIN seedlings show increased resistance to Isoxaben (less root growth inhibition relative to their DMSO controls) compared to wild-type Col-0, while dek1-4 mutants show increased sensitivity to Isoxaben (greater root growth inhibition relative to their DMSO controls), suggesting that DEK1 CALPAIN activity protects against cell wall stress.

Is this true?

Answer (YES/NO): NO